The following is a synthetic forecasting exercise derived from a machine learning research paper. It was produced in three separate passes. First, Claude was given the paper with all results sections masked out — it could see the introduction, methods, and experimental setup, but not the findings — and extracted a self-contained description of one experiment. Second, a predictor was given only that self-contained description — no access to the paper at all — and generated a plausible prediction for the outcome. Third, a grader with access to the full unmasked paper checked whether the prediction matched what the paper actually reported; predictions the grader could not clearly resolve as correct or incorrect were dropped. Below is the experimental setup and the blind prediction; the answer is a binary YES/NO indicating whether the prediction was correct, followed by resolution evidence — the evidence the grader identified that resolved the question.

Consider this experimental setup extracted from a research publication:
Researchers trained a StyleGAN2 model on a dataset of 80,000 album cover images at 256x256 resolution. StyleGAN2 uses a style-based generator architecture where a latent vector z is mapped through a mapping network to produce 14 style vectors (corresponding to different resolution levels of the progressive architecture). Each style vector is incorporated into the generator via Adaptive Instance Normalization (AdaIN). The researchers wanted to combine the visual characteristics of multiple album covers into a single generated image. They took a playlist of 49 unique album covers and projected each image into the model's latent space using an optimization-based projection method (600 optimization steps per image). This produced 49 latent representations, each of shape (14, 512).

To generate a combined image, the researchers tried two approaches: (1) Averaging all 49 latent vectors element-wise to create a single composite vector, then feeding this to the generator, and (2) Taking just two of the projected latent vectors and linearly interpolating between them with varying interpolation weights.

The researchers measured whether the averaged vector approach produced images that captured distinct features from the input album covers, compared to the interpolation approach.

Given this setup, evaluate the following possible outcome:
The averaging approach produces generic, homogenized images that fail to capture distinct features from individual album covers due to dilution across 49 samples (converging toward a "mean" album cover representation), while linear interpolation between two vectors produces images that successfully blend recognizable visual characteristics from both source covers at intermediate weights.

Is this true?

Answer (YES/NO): YES